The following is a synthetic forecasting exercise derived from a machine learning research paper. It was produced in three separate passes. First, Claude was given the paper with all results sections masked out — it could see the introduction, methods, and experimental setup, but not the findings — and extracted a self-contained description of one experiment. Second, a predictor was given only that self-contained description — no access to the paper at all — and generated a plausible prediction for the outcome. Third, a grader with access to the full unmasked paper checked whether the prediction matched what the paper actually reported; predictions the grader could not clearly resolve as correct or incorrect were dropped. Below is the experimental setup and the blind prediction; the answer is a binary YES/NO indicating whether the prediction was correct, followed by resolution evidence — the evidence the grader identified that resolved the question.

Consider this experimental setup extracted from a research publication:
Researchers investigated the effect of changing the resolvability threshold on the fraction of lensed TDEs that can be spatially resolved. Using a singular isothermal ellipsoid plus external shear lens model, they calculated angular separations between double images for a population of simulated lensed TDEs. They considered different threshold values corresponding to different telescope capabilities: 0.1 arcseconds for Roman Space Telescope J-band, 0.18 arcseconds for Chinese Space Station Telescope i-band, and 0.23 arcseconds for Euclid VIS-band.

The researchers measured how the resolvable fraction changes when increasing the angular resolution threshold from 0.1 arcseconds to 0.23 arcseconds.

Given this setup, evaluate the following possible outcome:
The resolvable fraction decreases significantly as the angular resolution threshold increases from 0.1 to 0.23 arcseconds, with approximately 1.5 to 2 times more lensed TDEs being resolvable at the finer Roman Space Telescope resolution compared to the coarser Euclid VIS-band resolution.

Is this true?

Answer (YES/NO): NO